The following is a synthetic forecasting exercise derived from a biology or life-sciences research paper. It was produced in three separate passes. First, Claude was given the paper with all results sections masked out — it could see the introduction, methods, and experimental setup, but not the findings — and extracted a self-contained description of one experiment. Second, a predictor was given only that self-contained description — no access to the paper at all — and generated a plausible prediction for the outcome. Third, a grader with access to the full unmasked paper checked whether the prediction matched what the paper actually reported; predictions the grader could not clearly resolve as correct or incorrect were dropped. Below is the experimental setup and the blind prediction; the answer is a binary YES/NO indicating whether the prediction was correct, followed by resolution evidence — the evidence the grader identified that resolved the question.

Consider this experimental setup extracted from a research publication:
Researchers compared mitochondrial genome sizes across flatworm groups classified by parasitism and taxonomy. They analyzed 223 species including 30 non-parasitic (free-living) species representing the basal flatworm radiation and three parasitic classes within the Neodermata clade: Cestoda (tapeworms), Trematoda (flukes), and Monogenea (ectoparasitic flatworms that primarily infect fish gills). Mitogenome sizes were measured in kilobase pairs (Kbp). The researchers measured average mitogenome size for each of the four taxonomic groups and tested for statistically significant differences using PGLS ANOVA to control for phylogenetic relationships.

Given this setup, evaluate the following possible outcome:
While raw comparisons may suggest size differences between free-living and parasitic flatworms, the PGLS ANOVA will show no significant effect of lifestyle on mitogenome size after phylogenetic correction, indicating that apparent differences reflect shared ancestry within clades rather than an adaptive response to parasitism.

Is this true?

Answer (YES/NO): NO